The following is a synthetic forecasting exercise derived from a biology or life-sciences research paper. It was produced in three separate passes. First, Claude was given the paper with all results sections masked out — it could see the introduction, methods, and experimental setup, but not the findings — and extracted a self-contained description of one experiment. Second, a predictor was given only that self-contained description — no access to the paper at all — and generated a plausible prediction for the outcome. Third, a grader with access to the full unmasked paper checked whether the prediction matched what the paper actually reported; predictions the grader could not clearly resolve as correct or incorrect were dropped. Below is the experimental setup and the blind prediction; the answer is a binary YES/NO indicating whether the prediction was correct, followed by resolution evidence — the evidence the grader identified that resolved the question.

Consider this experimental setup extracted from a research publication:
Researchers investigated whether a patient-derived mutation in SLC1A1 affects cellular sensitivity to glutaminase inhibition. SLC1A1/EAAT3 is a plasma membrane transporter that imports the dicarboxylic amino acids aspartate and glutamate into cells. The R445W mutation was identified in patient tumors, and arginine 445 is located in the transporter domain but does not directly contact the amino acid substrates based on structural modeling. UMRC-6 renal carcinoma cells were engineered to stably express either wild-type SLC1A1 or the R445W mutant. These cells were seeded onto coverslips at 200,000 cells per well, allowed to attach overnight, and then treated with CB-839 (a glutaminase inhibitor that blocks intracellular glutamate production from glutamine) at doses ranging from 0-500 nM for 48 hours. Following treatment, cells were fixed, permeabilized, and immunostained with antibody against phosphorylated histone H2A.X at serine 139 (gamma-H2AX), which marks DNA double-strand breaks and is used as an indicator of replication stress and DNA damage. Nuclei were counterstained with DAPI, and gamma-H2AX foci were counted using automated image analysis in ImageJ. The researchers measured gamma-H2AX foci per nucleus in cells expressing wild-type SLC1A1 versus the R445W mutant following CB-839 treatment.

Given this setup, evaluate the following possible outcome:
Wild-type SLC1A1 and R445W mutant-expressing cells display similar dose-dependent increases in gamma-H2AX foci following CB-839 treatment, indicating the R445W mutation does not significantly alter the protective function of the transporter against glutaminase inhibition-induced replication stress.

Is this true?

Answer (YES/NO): NO